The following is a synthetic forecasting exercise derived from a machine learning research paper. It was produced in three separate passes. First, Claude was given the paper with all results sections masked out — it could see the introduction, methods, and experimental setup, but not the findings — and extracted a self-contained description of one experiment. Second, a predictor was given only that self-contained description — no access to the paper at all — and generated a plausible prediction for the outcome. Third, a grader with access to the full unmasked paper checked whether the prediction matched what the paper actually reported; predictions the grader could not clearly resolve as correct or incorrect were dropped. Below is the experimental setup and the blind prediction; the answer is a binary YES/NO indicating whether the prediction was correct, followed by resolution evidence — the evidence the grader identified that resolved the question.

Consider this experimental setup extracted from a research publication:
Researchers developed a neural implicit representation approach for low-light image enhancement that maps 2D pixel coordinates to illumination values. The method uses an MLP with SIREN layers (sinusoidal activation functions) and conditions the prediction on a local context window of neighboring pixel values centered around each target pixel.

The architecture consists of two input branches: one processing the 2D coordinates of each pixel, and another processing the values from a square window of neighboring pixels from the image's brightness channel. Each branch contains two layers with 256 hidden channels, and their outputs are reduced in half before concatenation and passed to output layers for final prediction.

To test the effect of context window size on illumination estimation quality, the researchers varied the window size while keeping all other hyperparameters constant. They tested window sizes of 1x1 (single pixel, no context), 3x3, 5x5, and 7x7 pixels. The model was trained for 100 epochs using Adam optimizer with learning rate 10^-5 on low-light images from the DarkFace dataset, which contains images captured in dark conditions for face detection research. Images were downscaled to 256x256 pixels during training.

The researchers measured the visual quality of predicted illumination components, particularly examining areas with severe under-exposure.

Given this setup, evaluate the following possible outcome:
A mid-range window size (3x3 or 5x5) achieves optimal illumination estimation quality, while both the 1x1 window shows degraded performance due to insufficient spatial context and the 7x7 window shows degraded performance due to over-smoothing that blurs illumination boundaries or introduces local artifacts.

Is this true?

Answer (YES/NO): NO